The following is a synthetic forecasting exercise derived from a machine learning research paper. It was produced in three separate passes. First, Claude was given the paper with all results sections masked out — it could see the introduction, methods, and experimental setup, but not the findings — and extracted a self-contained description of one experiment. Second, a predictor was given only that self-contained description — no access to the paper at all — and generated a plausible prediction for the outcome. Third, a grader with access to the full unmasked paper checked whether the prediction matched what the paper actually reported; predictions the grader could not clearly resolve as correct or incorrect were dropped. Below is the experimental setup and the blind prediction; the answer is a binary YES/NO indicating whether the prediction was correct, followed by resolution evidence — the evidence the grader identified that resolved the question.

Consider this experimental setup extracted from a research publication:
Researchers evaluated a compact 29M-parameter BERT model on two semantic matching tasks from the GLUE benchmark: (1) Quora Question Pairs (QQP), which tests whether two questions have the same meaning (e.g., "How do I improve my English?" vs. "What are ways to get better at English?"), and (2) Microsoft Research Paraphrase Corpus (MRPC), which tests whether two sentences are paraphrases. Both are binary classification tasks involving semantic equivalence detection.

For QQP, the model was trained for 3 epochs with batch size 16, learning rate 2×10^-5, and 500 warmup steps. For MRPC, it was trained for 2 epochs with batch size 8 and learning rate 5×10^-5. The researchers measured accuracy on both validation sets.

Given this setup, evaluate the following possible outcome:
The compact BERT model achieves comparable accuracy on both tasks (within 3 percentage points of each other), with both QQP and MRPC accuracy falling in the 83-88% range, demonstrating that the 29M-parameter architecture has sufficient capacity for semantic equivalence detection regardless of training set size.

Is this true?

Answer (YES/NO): NO